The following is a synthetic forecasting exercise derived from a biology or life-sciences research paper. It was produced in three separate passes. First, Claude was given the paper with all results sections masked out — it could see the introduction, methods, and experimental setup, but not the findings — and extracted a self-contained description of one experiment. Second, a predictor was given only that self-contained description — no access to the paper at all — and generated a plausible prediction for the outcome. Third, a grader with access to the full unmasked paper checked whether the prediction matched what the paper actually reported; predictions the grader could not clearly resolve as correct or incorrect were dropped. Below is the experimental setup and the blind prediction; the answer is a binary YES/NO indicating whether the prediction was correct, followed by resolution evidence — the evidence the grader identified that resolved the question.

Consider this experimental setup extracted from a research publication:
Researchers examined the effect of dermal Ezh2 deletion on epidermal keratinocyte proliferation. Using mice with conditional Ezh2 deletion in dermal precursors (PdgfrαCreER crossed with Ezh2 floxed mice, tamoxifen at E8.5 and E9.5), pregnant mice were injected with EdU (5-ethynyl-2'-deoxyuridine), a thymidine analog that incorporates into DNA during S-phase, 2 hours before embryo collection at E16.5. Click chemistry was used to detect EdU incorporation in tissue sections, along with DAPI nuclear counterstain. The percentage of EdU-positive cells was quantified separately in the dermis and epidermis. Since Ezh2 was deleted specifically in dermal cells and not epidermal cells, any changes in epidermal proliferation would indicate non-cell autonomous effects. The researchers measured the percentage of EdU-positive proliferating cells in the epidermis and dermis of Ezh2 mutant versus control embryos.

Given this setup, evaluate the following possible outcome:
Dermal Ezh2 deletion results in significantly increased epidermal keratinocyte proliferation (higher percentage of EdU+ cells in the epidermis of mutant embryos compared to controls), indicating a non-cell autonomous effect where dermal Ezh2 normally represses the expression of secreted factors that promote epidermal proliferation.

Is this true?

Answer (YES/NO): YES